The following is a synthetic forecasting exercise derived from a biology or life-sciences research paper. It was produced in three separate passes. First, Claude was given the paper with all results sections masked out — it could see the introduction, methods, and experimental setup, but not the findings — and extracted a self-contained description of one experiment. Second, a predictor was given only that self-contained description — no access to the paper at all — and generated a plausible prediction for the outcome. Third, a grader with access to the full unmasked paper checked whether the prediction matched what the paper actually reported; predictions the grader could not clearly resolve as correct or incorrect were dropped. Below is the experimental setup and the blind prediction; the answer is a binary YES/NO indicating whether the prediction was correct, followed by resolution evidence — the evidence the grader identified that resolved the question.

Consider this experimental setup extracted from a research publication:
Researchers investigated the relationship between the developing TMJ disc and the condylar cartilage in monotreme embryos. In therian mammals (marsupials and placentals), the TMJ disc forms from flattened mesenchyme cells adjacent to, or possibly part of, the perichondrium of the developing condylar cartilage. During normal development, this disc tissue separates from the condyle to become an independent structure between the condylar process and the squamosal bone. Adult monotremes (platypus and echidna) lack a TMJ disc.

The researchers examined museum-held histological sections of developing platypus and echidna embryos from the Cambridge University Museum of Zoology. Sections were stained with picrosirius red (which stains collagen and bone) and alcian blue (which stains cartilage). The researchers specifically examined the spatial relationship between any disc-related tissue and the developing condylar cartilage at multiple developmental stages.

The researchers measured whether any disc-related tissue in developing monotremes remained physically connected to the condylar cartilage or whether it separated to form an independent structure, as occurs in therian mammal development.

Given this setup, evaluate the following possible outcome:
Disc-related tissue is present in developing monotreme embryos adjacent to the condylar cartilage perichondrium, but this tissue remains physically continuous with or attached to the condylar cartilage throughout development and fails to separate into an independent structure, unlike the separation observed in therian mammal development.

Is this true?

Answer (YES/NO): YES